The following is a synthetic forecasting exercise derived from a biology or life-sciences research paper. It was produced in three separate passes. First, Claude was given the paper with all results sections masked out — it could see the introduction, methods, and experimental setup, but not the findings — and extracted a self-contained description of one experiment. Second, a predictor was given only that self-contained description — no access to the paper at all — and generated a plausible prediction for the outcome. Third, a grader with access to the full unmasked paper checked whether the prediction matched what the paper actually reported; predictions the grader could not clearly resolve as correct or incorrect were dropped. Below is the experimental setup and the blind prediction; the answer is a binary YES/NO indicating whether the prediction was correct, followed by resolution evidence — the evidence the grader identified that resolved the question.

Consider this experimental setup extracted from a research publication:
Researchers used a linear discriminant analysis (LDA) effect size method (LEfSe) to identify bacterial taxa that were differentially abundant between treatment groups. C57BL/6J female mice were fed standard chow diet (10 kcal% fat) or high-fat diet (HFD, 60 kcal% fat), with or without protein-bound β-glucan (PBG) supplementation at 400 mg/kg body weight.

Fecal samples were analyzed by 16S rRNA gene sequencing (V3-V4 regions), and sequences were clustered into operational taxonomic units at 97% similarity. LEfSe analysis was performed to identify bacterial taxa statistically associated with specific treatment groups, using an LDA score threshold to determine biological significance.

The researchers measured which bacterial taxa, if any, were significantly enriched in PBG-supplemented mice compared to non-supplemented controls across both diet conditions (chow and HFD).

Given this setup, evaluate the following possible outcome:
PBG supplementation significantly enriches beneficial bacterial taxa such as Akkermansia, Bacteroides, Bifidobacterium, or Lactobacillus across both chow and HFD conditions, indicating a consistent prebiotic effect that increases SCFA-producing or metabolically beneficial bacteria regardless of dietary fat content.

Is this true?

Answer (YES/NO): NO